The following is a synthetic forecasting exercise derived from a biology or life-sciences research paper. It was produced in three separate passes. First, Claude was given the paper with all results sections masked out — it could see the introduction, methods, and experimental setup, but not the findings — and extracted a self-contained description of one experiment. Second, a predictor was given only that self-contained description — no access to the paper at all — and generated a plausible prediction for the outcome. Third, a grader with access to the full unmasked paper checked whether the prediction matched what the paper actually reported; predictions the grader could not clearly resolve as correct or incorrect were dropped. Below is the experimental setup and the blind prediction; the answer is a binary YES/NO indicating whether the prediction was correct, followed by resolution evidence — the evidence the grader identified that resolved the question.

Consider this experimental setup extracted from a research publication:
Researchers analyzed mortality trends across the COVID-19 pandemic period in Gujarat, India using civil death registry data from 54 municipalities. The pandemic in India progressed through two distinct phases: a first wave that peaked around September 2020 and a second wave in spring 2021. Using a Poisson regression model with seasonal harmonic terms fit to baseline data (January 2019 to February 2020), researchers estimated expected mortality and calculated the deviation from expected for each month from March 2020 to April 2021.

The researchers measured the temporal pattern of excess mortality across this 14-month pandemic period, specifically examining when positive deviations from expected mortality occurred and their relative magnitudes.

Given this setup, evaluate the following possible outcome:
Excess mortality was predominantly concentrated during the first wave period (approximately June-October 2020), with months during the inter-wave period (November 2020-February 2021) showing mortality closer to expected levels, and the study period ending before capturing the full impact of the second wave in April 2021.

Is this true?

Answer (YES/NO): NO